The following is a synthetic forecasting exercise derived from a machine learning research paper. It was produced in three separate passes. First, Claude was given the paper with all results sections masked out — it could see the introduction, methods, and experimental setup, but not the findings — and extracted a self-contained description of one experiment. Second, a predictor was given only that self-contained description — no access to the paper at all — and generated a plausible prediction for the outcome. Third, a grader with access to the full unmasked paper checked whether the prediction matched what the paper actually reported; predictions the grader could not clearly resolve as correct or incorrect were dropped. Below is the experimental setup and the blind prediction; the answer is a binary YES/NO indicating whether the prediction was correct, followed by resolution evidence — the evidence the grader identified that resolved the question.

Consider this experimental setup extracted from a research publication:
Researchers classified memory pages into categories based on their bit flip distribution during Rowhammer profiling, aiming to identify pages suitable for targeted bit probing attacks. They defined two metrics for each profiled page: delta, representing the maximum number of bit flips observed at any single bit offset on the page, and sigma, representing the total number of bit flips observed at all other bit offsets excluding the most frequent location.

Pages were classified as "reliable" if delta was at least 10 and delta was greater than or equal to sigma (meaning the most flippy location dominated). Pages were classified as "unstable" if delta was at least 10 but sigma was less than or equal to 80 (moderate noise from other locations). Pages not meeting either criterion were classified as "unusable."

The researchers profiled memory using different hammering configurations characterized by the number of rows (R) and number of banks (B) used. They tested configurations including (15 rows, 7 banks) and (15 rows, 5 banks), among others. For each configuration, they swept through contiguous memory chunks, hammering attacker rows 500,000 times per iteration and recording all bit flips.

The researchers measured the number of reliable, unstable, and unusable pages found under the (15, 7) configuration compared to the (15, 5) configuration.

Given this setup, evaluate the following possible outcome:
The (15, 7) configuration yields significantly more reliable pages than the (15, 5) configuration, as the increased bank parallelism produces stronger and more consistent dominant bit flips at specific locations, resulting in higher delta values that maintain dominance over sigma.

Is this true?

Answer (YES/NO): YES